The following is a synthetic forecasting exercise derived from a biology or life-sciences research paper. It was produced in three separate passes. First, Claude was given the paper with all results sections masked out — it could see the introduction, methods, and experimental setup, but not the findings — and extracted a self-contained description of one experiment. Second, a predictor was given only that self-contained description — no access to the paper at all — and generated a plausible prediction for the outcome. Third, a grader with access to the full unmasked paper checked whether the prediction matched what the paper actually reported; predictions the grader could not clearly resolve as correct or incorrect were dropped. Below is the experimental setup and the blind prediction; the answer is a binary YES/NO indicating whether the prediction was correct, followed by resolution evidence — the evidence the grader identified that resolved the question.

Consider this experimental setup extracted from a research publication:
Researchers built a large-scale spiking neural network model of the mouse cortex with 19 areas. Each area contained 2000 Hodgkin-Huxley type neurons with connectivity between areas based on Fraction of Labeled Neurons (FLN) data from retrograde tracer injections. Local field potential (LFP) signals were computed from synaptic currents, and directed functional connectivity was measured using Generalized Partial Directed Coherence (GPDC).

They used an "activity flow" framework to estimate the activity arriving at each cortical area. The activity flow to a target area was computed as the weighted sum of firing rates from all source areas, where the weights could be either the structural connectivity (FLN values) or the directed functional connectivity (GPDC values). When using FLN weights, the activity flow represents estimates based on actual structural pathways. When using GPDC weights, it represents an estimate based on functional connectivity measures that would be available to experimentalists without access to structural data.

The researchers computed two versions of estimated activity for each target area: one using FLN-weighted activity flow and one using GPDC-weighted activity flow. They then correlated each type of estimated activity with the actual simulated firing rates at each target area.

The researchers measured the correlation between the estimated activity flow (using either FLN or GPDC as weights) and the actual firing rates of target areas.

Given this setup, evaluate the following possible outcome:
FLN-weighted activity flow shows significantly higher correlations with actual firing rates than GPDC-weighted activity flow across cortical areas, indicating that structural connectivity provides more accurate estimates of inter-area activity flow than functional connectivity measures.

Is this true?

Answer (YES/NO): YES